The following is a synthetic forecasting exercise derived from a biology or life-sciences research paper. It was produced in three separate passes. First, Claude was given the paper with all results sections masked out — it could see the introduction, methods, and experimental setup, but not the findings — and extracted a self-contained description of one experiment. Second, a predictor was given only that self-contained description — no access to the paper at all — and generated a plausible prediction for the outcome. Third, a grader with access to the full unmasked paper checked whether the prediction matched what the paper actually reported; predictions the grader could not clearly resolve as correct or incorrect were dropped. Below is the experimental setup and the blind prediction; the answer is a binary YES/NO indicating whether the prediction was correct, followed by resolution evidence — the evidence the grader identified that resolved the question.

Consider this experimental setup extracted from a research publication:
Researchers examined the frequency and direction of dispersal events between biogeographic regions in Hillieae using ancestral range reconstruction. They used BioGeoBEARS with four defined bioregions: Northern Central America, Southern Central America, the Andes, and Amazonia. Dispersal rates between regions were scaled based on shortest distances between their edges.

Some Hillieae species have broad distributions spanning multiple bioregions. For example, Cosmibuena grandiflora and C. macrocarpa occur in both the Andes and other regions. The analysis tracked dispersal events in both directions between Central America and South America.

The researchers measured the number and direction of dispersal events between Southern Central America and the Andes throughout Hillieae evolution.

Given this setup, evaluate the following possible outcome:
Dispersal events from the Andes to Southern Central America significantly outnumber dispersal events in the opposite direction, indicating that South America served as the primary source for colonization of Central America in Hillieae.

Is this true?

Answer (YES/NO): NO